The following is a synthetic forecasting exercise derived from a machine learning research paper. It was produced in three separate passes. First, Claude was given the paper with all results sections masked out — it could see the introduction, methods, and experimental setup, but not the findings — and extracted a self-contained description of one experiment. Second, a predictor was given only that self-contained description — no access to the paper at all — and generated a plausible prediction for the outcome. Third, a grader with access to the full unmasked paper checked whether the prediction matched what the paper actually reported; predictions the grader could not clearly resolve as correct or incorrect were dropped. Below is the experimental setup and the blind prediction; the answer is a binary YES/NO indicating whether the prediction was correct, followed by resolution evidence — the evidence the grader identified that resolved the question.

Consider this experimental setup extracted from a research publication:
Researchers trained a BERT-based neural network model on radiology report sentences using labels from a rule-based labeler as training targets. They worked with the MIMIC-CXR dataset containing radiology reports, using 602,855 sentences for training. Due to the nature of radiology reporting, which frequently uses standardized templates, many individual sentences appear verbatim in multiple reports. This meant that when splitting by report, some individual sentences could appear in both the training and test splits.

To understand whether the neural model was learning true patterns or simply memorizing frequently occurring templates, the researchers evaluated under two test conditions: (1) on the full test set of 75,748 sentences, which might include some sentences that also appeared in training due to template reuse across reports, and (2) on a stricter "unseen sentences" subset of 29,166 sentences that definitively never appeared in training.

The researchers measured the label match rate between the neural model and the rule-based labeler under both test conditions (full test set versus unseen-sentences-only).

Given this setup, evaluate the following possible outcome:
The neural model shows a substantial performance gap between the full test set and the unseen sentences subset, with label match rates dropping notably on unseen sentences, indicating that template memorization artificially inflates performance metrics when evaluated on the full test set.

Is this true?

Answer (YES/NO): NO